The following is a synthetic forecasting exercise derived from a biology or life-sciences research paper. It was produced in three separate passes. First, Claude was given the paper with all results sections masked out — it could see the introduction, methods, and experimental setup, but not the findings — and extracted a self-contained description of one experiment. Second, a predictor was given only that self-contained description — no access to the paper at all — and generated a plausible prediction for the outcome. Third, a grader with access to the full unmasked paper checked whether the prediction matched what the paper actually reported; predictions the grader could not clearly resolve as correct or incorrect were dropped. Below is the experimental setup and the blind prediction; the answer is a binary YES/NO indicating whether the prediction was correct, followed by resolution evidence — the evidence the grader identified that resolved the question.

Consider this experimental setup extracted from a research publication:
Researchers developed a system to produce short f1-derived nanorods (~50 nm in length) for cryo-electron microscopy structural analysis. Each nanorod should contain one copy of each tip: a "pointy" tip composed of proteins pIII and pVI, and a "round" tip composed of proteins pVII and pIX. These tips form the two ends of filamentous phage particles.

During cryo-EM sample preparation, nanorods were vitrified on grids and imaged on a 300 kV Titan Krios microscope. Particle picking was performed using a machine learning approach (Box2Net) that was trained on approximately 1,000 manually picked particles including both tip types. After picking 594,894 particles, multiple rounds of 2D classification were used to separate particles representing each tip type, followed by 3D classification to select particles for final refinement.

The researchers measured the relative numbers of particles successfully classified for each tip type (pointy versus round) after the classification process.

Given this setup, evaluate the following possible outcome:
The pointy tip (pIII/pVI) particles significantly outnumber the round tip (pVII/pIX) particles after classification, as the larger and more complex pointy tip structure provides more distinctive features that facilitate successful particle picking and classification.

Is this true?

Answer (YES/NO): NO